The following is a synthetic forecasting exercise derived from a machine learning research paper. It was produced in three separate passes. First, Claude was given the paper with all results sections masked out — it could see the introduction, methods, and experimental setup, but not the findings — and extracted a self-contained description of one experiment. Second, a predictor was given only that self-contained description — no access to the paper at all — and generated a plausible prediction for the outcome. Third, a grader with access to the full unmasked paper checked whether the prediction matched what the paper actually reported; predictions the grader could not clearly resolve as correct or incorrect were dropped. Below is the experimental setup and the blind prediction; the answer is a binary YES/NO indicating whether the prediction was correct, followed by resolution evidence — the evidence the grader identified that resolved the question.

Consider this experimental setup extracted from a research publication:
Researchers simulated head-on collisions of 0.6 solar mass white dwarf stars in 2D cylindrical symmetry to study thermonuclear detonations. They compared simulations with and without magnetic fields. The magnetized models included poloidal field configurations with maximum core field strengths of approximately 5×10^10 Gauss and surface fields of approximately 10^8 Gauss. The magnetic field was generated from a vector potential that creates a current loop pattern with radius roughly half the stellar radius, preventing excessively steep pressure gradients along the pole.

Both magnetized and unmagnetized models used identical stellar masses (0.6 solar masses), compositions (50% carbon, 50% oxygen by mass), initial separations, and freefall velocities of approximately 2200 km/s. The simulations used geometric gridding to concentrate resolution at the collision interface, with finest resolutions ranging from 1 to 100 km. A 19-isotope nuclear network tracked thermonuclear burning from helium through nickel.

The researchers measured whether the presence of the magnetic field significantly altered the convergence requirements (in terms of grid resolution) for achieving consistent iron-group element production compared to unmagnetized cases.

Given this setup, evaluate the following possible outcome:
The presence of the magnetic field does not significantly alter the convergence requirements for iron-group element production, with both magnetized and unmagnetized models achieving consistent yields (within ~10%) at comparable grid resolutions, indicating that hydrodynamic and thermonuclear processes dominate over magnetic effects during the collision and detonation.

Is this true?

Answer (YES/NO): YES